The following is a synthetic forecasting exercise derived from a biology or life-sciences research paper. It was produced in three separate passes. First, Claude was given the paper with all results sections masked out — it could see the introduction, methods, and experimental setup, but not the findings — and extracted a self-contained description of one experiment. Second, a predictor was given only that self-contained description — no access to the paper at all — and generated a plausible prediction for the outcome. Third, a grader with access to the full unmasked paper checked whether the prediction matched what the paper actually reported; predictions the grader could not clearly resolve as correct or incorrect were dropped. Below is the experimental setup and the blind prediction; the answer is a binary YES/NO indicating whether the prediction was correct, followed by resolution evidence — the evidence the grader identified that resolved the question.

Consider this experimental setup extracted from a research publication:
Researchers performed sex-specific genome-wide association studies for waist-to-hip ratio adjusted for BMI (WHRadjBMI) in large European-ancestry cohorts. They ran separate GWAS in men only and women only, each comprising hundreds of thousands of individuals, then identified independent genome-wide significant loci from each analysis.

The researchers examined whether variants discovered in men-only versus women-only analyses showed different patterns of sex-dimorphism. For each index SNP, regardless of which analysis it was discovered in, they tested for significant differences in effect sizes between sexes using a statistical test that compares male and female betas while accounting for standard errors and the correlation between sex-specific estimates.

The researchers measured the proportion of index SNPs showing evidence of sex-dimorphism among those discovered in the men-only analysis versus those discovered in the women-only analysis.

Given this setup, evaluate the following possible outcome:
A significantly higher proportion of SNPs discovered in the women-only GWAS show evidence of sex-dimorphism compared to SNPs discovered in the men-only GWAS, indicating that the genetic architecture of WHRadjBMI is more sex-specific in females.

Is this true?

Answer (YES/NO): YES